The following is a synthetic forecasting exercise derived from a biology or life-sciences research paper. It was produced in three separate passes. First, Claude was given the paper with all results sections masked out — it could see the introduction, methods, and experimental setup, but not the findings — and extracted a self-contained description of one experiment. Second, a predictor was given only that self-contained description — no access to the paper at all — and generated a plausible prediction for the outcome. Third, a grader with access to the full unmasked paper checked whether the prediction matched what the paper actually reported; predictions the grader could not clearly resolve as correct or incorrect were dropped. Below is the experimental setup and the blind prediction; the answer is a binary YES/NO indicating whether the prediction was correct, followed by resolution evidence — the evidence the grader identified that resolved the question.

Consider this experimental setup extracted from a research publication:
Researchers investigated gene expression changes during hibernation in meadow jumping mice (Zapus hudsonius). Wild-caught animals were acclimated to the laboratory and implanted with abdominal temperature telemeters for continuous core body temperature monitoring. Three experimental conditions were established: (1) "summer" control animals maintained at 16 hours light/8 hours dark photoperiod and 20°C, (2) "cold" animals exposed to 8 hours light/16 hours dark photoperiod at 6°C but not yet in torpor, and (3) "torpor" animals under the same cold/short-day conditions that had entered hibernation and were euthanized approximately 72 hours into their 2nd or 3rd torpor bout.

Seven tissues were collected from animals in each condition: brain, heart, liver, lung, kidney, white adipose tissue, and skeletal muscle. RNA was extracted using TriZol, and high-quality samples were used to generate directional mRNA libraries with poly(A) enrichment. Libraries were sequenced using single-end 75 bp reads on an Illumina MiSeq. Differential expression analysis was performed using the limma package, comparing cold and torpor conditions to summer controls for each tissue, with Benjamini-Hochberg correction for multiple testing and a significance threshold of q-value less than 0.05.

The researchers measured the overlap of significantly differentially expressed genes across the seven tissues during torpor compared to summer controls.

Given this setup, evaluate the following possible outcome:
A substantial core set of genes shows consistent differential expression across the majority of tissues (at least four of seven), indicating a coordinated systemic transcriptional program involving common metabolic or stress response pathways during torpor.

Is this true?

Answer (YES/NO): NO